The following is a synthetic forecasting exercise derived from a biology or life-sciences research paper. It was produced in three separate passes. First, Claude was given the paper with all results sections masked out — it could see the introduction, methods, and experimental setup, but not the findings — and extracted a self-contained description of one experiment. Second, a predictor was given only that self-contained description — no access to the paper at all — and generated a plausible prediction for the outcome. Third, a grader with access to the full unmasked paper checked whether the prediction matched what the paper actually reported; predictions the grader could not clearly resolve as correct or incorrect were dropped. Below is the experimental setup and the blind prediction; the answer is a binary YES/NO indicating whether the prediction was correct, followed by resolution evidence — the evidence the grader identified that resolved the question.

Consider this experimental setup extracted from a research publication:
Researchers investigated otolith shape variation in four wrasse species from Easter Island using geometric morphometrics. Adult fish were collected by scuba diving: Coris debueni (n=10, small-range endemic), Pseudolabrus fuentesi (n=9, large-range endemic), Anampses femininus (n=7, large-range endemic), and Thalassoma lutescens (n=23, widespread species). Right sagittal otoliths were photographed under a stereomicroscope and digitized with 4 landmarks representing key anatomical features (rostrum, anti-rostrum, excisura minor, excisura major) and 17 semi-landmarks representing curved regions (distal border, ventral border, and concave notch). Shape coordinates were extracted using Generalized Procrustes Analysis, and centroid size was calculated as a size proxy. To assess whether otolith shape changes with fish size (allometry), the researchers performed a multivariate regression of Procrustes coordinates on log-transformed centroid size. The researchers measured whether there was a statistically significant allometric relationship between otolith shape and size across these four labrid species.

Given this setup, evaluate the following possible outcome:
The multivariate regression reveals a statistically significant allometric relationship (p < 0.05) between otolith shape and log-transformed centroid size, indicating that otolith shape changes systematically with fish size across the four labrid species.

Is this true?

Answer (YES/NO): YES